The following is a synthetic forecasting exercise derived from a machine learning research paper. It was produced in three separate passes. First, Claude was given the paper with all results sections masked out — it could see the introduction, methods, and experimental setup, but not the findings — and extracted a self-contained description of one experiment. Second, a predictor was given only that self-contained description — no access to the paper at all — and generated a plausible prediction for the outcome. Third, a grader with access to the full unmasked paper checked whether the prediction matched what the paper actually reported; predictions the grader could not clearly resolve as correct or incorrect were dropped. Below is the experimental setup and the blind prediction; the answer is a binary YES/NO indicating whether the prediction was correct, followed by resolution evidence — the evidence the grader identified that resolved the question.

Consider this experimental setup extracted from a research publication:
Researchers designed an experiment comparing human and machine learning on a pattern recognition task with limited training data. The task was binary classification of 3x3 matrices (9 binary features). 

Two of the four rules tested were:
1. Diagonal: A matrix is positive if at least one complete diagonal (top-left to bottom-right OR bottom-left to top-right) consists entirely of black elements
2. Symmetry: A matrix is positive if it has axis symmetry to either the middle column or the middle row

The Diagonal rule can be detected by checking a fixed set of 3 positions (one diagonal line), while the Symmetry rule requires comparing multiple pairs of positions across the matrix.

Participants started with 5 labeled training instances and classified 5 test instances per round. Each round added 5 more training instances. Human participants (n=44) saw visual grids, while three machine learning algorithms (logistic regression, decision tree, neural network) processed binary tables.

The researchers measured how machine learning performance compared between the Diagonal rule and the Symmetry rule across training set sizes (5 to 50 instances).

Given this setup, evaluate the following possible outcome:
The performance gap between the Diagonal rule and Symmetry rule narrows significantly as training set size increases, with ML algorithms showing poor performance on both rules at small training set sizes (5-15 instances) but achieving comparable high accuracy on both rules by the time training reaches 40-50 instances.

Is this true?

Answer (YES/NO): NO